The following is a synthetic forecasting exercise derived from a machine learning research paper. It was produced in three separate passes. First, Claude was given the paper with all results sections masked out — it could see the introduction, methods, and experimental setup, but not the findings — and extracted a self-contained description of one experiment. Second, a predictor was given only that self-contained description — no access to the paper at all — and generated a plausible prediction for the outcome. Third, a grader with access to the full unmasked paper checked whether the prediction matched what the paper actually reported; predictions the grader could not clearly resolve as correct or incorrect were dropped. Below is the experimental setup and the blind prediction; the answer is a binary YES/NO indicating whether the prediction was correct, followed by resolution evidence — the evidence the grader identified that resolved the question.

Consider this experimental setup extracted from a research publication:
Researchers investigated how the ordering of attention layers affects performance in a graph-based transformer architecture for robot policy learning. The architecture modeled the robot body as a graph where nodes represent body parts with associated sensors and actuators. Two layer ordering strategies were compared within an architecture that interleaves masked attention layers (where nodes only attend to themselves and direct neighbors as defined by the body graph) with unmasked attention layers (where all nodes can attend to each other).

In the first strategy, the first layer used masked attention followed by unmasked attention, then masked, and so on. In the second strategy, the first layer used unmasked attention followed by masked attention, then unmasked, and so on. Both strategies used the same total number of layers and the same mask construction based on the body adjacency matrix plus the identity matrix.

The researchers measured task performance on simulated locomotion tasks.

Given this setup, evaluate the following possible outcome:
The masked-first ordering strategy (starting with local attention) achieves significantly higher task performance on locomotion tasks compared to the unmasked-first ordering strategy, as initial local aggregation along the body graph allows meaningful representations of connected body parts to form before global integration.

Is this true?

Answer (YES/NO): YES